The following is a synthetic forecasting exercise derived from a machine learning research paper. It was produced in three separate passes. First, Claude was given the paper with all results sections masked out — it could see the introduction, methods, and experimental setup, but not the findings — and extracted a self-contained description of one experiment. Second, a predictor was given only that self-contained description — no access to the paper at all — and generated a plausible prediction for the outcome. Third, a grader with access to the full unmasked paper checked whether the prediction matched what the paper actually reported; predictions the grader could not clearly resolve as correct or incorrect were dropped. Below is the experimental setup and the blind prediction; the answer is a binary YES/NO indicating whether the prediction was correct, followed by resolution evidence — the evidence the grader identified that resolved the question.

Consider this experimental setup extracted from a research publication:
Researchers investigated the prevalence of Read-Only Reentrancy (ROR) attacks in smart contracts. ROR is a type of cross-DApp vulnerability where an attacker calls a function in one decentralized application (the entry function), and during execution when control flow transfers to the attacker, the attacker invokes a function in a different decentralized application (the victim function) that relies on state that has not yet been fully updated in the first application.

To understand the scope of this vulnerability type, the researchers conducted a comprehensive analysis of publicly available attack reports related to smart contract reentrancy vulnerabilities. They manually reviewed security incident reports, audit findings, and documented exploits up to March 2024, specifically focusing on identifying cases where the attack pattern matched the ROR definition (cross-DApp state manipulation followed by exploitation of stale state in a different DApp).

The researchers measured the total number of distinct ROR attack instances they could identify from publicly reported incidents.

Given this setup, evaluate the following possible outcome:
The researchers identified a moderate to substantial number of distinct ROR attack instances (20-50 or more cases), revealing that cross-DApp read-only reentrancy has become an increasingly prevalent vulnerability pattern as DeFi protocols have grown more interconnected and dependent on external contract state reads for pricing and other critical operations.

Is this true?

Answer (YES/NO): NO